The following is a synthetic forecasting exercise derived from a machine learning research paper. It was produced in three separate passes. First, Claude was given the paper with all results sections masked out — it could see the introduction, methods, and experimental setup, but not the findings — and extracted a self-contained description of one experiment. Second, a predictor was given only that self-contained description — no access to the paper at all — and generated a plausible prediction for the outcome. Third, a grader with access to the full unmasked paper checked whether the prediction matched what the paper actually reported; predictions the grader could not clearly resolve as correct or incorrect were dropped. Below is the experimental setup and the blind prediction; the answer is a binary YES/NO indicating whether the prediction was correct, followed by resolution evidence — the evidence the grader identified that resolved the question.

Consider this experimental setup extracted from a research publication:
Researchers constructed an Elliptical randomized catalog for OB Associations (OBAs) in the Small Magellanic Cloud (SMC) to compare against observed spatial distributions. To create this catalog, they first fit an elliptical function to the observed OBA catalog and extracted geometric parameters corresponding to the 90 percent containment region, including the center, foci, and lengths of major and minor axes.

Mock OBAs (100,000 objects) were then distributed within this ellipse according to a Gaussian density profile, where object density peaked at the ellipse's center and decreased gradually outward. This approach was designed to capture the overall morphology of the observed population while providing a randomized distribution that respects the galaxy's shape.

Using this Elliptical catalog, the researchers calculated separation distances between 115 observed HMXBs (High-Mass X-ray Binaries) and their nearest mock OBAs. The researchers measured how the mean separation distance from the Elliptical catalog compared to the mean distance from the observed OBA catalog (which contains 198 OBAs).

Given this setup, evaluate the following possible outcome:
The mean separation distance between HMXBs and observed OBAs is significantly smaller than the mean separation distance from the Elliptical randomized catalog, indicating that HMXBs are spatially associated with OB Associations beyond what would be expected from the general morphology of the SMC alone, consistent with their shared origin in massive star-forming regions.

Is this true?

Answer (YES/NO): NO